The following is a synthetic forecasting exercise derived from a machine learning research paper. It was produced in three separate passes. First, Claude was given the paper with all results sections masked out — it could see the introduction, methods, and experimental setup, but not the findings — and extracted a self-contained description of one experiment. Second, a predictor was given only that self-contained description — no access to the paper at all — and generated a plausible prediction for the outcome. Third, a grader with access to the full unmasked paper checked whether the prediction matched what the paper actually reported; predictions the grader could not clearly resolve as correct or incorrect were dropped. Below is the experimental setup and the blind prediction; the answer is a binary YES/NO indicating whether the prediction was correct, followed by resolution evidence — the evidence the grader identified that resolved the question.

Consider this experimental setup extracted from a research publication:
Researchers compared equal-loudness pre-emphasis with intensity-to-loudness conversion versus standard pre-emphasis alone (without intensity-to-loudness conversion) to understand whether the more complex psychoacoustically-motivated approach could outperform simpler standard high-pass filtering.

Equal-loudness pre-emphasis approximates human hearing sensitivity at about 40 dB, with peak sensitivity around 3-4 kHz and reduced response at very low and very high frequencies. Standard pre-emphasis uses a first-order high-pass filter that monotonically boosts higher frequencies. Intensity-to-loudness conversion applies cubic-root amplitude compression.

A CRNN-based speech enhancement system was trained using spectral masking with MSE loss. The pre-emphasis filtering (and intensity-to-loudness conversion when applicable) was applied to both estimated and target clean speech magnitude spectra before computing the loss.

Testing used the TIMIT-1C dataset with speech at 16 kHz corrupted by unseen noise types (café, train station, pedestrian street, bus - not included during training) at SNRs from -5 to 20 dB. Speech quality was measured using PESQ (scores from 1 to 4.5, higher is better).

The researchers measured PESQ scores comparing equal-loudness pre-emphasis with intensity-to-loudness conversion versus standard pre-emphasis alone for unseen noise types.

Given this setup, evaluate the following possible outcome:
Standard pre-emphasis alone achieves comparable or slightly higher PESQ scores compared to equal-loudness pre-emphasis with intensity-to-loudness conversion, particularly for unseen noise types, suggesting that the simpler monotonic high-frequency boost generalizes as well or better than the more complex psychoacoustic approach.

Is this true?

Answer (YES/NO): NO